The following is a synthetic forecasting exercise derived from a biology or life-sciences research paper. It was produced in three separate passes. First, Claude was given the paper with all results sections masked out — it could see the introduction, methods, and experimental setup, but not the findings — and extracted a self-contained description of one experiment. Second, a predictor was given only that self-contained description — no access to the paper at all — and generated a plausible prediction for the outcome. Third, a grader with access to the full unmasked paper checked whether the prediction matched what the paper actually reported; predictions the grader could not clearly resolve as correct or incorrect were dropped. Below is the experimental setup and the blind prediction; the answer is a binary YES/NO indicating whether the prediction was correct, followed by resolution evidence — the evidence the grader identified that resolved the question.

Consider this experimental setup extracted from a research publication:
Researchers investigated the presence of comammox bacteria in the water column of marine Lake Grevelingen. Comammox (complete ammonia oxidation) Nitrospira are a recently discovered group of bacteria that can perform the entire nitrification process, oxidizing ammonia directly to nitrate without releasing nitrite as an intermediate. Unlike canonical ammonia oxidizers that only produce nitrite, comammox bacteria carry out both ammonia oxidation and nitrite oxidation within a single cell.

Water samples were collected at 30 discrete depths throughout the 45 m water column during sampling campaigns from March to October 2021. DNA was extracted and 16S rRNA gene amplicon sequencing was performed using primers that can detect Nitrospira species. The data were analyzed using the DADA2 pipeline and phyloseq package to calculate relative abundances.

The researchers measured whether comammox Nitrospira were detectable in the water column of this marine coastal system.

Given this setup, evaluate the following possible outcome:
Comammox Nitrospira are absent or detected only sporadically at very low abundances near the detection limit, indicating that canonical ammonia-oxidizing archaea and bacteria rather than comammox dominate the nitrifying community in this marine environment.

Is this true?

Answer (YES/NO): YES